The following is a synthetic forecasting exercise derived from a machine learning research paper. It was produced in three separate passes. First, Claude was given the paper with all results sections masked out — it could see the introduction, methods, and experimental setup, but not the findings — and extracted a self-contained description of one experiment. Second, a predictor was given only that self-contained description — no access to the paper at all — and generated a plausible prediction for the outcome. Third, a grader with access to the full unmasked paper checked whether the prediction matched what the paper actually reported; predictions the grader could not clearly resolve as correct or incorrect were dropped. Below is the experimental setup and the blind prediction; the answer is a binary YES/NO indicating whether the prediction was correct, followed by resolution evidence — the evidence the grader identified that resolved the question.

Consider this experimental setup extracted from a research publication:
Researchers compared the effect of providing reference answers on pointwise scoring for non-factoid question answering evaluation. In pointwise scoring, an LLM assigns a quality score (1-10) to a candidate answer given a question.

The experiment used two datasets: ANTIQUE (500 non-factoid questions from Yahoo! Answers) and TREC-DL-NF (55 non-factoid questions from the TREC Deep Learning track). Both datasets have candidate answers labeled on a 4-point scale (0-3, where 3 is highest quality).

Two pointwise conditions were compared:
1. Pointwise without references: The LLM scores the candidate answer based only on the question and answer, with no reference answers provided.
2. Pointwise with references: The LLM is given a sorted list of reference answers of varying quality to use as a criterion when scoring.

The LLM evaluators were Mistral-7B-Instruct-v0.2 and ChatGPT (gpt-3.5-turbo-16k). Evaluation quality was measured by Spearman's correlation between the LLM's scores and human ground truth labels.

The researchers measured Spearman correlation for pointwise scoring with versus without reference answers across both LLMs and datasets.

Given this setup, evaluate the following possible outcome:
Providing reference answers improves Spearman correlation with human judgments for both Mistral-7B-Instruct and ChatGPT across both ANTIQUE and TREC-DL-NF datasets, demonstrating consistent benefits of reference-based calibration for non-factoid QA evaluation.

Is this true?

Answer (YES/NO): NO